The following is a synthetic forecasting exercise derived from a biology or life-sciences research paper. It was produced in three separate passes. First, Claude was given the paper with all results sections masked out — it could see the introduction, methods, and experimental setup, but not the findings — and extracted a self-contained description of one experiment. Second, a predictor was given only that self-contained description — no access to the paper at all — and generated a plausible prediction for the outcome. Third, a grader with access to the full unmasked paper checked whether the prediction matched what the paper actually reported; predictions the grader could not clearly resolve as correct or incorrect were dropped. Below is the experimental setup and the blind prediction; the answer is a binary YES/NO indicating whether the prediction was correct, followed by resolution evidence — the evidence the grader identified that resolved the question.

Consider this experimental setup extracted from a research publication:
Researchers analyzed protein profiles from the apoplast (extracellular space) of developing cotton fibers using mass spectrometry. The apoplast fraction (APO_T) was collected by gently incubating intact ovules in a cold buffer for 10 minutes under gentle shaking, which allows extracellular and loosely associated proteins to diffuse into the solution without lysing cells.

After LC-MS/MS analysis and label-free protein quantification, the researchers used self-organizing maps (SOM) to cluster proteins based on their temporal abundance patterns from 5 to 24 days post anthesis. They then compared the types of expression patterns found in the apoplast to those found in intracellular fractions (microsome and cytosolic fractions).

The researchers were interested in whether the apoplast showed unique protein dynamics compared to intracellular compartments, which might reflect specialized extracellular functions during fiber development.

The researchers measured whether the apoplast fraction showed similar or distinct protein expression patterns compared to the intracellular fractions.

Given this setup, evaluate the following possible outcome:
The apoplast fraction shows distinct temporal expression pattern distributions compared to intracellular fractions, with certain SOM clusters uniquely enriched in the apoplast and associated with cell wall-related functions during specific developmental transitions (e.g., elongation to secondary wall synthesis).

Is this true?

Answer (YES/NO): NO